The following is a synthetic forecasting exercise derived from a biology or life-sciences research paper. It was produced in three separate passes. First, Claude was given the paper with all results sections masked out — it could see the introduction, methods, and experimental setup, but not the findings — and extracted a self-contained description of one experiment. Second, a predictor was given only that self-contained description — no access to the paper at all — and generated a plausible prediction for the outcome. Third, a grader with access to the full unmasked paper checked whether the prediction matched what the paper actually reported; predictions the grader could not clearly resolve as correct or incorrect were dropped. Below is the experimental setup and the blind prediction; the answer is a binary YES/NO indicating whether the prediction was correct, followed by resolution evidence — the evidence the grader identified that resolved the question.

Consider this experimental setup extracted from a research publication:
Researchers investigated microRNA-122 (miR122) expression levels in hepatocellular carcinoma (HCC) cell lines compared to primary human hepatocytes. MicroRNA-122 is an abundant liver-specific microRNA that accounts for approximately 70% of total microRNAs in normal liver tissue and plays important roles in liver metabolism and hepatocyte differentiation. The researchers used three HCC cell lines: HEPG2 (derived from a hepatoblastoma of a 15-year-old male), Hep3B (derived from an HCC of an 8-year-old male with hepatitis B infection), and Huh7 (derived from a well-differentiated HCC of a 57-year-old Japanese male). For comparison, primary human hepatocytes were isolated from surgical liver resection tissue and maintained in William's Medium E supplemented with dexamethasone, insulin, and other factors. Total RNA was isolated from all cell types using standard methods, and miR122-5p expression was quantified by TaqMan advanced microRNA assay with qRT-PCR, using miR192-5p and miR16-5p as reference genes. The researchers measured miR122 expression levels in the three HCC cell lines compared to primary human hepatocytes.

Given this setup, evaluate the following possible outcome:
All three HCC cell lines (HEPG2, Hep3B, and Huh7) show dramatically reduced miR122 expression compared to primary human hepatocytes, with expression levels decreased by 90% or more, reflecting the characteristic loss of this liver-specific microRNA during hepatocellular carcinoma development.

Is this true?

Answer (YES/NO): NO